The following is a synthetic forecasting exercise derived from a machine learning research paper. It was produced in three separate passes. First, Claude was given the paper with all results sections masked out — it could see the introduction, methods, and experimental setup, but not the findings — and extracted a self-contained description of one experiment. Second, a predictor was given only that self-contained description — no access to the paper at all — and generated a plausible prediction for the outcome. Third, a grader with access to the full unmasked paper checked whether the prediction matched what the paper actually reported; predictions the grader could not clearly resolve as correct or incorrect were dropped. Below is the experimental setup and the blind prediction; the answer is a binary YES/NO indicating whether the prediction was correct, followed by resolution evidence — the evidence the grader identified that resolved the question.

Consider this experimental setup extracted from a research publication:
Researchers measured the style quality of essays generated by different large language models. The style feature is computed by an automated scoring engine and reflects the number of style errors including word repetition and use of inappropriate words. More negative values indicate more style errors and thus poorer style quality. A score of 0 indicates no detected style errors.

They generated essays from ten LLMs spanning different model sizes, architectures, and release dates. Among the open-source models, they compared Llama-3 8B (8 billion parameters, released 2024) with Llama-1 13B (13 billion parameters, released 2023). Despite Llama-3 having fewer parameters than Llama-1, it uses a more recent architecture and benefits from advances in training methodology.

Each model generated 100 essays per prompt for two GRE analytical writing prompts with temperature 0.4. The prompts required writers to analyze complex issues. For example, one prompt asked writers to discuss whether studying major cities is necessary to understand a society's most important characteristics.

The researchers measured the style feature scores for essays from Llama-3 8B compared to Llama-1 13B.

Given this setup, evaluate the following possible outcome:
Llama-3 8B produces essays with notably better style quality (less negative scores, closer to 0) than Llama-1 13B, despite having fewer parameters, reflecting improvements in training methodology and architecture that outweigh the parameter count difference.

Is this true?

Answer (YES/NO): NO